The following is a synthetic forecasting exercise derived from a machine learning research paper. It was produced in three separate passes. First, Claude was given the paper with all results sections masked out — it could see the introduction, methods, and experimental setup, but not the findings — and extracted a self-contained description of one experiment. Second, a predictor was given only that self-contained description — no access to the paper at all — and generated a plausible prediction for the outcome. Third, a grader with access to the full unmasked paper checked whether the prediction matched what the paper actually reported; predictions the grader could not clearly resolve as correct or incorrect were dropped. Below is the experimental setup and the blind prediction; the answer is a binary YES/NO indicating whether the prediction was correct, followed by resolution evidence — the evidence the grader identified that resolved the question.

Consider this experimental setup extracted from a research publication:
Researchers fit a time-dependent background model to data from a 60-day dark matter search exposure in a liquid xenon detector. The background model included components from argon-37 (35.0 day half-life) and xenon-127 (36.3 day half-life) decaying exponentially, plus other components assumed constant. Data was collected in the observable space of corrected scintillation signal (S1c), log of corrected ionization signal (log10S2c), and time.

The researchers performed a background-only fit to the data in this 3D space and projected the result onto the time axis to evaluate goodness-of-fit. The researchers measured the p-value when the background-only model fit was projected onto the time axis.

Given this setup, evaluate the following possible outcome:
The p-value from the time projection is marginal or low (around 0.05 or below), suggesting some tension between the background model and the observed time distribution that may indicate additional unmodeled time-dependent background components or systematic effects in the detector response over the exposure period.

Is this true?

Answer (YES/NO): NO